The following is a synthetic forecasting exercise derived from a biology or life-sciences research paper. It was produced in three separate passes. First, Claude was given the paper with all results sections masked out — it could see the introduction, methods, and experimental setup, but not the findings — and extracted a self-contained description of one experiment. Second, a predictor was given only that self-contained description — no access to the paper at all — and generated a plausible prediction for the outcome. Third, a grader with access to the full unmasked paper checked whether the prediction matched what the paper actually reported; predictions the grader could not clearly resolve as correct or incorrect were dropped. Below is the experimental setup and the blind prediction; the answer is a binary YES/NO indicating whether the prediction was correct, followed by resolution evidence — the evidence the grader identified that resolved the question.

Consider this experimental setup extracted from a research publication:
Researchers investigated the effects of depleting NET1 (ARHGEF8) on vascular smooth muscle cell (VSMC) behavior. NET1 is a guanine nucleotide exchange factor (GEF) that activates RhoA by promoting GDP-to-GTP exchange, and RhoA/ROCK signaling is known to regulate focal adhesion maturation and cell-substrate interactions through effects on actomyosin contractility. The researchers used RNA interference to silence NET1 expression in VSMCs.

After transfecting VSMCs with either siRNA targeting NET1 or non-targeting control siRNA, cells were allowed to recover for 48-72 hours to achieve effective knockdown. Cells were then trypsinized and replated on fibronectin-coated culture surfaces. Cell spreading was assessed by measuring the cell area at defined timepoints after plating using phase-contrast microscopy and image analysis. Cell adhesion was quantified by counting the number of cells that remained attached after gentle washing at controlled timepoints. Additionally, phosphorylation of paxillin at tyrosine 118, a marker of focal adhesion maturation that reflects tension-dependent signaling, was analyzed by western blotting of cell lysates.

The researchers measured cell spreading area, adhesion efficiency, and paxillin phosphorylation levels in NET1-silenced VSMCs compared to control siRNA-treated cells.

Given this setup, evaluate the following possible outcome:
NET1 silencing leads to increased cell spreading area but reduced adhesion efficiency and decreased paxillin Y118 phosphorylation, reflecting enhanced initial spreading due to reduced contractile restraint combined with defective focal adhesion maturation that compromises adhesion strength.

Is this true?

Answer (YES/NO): NO